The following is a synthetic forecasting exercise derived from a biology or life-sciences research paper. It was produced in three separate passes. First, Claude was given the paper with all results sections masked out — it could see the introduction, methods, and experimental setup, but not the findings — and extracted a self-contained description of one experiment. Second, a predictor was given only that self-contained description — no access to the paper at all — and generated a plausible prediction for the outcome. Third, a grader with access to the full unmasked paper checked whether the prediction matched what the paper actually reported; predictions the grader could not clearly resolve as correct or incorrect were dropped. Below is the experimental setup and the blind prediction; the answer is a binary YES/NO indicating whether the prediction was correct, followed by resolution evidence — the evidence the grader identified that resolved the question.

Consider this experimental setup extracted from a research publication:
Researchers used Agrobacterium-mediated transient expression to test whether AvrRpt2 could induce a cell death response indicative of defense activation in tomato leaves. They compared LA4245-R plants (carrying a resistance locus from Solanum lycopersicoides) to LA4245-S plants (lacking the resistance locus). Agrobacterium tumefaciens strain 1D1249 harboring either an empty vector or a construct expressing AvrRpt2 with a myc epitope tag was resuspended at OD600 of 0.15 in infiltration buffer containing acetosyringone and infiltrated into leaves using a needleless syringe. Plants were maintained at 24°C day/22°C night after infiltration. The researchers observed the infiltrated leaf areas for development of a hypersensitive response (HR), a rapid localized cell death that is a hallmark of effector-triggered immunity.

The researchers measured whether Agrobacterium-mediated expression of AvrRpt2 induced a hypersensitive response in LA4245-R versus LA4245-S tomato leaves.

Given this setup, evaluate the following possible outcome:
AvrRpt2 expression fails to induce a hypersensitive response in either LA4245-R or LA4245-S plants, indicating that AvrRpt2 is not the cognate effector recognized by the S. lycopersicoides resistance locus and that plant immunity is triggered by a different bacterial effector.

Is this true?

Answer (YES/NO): NO